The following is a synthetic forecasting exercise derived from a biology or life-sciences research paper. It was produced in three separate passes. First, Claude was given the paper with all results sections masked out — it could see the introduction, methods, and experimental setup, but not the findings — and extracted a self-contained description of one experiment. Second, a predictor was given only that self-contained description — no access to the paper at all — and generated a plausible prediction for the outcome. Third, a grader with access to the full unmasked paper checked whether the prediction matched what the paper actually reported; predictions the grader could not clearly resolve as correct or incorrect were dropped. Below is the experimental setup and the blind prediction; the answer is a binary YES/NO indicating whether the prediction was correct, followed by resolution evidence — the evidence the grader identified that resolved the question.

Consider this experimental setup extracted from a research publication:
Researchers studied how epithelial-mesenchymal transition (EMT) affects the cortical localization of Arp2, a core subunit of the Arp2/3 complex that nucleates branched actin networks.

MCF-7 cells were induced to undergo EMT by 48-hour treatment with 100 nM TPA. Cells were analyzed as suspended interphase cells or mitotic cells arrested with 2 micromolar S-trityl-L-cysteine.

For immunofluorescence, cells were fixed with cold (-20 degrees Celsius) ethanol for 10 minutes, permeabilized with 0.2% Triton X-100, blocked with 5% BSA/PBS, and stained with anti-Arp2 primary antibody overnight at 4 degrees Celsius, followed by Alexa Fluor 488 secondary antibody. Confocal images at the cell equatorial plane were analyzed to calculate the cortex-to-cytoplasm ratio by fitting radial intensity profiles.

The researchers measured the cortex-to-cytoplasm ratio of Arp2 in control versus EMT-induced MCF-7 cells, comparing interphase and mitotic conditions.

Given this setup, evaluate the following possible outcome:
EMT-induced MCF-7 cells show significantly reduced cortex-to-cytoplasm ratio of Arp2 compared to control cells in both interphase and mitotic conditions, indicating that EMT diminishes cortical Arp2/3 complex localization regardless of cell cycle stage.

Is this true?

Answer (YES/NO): NO